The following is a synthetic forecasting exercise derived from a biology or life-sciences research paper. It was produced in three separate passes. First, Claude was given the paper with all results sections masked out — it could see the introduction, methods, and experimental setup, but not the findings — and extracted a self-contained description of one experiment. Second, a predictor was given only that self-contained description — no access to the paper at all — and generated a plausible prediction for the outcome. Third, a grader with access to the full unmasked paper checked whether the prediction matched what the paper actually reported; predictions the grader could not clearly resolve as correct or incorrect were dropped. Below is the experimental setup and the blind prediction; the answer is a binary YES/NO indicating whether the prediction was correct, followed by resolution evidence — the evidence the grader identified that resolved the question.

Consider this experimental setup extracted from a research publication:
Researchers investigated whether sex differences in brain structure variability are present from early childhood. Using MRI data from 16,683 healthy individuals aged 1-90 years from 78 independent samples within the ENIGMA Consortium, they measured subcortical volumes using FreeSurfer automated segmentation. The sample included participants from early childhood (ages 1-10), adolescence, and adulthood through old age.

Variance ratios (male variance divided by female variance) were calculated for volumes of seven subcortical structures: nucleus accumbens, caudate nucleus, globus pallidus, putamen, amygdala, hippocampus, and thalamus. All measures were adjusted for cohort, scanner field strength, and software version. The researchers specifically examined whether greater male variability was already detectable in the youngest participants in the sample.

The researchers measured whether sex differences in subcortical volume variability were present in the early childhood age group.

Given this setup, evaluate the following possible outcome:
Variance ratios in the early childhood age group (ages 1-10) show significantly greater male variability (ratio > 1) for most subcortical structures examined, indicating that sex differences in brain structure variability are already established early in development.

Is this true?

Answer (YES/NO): YES